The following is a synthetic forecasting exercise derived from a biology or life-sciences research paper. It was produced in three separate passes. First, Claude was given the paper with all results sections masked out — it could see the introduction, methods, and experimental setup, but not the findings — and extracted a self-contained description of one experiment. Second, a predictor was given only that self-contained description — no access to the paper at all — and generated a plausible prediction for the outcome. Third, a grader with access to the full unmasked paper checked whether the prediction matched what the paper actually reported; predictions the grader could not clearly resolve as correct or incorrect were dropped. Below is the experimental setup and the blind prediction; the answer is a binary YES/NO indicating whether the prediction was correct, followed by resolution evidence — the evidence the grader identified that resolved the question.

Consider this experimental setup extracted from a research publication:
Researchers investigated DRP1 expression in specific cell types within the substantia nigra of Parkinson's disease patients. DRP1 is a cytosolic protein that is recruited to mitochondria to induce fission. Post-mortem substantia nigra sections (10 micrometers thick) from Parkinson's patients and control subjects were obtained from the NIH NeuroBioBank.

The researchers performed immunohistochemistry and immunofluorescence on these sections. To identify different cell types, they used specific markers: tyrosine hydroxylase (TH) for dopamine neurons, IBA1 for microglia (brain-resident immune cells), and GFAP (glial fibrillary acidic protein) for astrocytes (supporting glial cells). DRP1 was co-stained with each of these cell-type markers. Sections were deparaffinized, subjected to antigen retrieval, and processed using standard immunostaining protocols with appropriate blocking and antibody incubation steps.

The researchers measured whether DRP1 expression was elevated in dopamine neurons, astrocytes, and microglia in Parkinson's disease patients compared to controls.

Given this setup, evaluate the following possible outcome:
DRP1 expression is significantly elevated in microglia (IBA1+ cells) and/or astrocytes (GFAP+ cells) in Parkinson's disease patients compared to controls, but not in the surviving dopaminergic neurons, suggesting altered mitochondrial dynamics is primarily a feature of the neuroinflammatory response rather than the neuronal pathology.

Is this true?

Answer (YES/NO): NO